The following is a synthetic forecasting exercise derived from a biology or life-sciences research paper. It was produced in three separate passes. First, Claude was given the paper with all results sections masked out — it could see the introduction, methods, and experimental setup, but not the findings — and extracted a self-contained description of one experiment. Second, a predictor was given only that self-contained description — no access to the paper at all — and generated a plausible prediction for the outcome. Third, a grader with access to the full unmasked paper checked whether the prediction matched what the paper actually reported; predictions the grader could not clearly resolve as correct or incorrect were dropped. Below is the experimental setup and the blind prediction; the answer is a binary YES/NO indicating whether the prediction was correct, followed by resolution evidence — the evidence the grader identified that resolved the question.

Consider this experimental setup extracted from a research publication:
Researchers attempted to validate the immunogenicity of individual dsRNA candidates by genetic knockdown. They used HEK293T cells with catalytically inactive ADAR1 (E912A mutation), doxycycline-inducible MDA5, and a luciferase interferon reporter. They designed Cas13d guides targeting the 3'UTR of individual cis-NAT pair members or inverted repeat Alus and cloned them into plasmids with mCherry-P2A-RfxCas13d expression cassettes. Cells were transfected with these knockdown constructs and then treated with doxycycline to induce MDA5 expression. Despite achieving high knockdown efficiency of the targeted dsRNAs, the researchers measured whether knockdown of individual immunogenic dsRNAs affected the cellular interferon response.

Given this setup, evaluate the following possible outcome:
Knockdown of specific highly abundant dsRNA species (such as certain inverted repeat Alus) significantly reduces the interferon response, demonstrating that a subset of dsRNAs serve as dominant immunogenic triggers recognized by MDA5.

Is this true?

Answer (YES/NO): NO